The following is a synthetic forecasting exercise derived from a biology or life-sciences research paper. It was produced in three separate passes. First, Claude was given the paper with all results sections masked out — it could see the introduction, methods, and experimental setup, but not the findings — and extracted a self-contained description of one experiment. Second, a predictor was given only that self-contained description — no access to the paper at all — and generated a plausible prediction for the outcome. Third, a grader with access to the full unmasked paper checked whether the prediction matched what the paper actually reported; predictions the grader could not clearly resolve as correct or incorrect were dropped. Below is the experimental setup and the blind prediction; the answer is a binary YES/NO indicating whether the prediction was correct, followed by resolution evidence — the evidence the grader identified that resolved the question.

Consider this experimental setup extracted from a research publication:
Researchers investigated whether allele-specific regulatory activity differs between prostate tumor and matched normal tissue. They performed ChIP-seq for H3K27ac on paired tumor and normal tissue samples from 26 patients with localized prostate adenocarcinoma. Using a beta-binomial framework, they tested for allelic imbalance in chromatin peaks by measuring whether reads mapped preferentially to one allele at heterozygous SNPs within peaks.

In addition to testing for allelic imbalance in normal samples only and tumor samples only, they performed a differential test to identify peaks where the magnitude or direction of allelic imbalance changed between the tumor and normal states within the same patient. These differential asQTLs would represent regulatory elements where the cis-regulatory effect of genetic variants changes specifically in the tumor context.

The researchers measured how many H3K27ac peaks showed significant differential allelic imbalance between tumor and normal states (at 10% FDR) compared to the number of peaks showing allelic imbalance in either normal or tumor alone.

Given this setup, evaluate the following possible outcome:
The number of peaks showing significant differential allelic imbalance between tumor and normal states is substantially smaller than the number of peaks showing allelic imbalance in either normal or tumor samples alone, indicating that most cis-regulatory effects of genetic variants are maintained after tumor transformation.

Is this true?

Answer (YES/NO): YES